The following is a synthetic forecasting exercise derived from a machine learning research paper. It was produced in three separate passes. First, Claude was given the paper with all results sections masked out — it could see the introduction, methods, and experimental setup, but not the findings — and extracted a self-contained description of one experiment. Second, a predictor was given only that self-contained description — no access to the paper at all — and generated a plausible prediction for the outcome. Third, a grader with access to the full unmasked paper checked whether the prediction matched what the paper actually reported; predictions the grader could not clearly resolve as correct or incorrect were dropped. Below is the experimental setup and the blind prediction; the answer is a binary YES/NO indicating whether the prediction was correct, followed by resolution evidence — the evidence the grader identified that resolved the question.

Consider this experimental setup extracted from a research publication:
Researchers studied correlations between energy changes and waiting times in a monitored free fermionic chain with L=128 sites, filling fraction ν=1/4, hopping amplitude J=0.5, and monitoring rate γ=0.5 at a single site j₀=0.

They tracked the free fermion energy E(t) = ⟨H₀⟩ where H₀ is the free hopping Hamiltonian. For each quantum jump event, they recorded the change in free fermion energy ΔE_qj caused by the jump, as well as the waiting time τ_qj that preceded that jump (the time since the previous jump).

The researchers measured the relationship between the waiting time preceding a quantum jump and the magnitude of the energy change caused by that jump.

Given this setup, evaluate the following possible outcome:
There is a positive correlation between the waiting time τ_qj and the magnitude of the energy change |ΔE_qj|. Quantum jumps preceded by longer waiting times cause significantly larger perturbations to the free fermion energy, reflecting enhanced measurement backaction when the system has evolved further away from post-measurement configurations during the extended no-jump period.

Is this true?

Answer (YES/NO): YES